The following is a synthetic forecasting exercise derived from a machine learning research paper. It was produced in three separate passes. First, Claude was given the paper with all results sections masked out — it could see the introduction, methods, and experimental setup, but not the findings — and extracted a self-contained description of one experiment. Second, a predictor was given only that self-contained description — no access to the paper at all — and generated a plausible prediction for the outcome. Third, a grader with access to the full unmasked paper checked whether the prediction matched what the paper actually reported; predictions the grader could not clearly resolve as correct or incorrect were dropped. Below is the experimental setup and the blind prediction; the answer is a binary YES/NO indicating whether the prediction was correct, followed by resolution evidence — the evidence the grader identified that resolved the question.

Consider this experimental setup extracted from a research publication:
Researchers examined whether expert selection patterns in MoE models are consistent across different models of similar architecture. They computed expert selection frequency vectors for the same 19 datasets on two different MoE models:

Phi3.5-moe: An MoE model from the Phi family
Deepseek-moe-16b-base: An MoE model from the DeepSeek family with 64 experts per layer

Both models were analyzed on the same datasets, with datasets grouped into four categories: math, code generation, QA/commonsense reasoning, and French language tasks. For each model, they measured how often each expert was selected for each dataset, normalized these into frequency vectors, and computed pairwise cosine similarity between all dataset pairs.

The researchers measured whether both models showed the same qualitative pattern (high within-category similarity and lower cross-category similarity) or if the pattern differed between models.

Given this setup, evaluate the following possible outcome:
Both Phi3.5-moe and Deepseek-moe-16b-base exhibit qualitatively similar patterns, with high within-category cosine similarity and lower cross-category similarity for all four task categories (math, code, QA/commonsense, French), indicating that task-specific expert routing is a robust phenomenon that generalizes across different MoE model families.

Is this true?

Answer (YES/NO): YES